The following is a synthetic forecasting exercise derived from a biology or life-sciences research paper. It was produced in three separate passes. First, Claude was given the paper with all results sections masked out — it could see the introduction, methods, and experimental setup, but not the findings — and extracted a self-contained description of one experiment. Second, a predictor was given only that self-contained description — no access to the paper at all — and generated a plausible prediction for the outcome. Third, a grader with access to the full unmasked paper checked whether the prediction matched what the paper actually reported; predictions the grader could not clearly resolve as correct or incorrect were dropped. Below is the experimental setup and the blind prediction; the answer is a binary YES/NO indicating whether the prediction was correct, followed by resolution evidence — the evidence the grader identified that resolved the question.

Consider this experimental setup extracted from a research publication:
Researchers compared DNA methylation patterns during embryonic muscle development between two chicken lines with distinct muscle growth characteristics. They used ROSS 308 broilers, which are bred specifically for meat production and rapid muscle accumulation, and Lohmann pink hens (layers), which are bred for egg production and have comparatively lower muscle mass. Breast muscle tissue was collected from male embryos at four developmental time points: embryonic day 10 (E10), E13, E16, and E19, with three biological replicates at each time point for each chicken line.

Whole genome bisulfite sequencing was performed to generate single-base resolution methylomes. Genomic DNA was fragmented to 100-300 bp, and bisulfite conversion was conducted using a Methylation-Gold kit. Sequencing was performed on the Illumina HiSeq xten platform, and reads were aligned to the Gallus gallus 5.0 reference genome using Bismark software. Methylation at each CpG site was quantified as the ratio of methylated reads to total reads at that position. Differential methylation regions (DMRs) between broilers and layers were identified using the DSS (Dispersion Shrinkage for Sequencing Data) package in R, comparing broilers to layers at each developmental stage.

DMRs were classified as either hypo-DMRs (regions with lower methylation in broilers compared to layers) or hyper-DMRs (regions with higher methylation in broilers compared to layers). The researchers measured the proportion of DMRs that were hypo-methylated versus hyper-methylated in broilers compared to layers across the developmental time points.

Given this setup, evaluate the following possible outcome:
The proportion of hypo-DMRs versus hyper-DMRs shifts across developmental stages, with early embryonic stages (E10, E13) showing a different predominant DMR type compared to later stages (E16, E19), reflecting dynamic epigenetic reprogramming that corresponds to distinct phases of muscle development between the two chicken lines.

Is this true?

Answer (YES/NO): NO